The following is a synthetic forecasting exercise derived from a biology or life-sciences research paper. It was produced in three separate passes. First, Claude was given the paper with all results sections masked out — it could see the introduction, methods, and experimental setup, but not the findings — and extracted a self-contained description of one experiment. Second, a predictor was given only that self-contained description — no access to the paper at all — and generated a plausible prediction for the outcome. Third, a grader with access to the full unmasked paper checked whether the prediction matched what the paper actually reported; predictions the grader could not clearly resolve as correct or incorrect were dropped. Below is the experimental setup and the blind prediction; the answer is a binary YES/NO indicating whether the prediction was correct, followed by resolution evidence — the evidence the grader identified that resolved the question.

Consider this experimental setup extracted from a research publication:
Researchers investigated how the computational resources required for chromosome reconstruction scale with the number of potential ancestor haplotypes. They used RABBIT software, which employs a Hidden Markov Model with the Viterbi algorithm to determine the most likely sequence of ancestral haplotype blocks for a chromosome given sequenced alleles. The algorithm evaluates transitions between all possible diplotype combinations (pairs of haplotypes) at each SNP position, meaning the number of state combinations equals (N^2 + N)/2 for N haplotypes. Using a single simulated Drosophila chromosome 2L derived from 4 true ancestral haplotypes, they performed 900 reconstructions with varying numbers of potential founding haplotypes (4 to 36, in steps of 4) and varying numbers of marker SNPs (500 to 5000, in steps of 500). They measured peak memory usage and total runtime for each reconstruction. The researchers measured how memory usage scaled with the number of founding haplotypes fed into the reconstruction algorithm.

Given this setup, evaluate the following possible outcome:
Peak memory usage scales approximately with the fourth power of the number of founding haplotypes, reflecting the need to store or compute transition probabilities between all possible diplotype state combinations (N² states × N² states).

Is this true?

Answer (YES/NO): YES